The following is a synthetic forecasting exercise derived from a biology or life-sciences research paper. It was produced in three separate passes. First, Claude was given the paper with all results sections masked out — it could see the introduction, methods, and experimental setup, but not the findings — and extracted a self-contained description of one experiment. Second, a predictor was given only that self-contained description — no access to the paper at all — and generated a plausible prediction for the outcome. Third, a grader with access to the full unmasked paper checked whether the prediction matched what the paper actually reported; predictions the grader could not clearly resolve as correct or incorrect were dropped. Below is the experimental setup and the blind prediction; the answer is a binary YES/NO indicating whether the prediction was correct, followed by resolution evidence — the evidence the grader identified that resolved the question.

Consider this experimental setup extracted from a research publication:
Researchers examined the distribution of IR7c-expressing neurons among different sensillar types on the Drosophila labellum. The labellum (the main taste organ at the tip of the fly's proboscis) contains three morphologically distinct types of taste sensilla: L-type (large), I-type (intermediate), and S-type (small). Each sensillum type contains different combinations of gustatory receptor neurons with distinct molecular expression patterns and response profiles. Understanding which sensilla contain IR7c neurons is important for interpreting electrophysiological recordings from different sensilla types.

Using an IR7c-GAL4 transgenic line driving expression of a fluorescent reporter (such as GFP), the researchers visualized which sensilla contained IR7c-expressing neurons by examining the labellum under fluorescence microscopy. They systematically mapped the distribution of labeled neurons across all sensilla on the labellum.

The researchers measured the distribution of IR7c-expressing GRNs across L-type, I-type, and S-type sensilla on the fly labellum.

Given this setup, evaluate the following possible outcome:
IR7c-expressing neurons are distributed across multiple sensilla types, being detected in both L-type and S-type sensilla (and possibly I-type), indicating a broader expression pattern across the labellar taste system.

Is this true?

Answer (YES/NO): YES